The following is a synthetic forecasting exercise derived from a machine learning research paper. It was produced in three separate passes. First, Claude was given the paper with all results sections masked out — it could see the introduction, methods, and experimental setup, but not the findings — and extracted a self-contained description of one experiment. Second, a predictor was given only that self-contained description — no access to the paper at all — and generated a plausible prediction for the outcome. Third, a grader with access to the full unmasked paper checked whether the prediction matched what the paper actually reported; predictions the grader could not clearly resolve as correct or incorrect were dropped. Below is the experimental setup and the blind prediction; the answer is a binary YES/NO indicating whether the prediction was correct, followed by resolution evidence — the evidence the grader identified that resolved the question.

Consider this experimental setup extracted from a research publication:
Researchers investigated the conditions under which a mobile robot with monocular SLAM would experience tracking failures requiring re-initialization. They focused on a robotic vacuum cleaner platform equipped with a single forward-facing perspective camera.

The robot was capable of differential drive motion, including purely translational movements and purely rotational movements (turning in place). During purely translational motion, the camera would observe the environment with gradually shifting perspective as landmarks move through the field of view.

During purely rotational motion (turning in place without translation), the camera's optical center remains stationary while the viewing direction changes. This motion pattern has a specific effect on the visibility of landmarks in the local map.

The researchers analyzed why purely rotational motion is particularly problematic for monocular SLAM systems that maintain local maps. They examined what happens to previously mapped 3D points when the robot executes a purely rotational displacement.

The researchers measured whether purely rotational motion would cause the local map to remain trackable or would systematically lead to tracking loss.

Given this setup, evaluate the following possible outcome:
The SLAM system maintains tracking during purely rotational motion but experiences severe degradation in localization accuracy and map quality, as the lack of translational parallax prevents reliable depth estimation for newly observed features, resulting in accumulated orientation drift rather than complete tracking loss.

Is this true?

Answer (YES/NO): NO